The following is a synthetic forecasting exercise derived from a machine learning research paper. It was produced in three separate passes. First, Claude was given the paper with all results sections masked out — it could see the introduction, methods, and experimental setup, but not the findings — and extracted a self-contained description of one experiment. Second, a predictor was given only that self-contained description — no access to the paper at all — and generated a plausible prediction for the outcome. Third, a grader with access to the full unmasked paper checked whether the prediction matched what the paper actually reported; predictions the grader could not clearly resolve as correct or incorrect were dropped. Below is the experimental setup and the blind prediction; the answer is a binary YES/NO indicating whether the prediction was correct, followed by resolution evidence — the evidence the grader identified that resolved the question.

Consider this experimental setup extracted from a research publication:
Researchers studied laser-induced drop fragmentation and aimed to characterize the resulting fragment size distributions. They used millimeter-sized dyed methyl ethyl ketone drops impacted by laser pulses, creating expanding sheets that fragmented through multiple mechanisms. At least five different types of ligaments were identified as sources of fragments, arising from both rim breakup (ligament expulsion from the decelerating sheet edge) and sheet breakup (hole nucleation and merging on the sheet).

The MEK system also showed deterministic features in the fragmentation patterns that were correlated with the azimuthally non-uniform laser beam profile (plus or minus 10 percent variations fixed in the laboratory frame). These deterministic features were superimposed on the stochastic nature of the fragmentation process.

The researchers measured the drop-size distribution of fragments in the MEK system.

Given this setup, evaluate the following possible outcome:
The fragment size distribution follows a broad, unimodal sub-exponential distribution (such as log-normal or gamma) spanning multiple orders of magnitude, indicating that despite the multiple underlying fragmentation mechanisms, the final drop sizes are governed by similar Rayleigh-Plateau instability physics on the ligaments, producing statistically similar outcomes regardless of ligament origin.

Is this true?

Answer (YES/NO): NO